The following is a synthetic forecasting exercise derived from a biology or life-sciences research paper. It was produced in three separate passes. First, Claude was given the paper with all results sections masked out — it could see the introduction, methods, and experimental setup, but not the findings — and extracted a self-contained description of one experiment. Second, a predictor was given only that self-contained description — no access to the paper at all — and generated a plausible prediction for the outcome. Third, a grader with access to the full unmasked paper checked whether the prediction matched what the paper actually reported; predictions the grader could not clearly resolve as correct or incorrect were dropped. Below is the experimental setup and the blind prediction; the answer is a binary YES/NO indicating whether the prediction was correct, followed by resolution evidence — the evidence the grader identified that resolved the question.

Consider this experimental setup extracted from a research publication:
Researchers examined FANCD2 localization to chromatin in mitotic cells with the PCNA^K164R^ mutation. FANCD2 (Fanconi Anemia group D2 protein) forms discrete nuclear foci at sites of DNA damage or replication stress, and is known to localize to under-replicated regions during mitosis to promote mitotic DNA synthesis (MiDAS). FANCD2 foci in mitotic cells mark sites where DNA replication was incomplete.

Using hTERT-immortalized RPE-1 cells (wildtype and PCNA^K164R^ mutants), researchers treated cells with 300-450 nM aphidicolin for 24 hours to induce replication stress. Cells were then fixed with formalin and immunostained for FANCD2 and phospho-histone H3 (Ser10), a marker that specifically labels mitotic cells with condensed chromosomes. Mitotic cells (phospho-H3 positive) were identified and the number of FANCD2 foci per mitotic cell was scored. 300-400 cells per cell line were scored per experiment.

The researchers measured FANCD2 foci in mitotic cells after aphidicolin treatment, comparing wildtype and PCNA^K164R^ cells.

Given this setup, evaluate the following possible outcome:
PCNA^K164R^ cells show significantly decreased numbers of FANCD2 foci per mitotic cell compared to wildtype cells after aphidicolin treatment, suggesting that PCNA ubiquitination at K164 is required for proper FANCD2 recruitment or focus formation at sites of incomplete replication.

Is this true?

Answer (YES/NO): YES